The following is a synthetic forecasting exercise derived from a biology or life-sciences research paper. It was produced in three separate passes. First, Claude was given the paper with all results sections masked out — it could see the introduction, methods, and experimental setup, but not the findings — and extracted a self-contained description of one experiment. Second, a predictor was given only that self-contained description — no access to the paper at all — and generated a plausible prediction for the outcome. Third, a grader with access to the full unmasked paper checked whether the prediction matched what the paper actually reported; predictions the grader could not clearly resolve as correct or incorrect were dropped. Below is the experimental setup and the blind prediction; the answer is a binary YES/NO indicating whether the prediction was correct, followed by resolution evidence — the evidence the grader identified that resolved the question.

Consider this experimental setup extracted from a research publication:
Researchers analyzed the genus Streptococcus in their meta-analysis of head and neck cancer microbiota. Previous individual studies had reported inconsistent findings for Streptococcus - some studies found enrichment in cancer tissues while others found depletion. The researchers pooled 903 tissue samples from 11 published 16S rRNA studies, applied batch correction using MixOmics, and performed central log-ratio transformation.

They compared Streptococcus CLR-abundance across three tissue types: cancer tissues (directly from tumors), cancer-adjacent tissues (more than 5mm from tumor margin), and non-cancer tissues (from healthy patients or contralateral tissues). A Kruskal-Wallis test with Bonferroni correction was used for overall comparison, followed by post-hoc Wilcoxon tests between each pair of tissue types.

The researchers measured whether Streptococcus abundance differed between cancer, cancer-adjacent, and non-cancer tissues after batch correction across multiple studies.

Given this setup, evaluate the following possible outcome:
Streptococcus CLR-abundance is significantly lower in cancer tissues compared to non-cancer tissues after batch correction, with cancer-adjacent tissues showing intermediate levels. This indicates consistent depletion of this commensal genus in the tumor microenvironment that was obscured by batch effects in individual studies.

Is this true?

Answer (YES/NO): NO